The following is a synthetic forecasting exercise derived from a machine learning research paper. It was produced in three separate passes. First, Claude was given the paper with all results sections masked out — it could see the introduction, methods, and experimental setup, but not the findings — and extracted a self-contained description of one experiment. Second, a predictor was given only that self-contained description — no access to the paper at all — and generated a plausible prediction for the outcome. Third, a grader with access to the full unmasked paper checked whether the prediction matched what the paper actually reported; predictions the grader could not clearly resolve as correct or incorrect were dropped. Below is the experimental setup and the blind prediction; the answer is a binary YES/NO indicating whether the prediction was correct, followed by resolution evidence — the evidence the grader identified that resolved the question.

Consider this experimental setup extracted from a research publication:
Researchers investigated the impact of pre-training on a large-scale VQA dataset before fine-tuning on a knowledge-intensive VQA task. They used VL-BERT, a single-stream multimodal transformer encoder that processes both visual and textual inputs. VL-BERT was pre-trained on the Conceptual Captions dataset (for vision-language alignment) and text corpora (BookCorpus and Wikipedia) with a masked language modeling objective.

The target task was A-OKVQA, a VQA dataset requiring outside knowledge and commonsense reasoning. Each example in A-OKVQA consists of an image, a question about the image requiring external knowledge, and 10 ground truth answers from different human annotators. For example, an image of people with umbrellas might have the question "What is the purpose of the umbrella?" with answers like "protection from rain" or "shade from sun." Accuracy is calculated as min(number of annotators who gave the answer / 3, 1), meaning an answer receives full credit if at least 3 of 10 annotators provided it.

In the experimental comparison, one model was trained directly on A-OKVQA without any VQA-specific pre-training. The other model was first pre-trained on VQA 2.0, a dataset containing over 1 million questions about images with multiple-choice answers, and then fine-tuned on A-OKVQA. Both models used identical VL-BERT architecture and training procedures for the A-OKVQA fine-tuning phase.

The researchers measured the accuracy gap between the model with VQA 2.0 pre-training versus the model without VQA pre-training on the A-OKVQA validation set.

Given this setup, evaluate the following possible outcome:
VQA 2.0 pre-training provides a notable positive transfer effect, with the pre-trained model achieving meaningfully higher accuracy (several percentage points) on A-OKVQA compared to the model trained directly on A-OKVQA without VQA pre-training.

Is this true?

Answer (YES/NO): YES